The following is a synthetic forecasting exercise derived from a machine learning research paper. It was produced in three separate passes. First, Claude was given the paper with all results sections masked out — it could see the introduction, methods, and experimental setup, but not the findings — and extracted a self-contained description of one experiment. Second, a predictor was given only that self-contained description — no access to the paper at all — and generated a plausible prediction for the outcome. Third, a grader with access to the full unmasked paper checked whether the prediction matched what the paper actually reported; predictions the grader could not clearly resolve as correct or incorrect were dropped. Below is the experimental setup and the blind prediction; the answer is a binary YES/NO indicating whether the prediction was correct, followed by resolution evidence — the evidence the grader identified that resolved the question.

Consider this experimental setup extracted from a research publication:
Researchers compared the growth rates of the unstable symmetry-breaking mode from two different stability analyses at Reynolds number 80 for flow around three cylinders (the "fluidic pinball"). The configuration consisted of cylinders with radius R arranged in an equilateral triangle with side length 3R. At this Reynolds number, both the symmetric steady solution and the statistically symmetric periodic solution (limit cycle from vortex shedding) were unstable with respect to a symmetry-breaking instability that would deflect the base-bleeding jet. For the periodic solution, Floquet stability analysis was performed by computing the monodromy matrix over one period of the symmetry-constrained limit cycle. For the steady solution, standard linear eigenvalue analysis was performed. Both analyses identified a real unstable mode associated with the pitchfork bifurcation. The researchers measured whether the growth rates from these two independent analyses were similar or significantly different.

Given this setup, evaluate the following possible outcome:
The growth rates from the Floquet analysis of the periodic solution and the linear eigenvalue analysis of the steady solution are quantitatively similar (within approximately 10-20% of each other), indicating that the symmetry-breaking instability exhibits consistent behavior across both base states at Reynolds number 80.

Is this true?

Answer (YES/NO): YES